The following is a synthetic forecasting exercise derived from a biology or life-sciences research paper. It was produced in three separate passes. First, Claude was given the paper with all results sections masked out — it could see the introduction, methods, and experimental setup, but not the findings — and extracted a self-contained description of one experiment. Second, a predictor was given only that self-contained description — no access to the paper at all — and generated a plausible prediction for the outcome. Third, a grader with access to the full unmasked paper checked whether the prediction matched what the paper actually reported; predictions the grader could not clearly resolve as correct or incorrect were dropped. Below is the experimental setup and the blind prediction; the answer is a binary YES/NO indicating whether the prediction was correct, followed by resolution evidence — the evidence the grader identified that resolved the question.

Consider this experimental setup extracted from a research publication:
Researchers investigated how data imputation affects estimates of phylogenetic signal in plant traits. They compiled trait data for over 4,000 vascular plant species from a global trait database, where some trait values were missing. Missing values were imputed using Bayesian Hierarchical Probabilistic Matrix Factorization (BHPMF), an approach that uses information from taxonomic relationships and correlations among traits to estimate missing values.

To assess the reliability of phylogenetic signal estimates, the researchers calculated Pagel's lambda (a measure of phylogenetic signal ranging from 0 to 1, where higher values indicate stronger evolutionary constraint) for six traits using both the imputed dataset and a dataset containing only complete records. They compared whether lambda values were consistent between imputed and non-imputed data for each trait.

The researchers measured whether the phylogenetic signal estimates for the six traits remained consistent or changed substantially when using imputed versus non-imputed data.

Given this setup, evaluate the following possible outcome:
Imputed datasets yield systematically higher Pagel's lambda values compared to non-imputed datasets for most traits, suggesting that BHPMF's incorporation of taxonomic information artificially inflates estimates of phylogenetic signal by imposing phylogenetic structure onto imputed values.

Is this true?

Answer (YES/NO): NO